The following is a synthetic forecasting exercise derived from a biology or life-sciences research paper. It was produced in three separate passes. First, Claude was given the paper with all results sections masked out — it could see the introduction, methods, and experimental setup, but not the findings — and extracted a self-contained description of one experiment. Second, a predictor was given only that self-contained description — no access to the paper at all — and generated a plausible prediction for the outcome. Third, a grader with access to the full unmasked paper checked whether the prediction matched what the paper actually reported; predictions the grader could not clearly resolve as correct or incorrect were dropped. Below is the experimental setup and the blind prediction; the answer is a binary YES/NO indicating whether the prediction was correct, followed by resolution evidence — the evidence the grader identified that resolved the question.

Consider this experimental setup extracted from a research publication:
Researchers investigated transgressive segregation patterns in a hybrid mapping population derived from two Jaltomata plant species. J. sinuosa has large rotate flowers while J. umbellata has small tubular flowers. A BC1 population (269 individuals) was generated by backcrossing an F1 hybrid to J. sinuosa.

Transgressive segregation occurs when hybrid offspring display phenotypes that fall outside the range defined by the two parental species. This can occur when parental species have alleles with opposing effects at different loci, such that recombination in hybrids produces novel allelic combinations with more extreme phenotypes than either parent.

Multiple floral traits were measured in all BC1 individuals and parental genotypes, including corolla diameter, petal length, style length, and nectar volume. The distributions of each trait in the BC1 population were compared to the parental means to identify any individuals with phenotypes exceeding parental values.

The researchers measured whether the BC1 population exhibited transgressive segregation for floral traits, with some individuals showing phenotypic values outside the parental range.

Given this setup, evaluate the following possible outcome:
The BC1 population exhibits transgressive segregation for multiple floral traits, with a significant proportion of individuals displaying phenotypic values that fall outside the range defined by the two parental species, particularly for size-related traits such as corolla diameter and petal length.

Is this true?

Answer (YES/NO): NO